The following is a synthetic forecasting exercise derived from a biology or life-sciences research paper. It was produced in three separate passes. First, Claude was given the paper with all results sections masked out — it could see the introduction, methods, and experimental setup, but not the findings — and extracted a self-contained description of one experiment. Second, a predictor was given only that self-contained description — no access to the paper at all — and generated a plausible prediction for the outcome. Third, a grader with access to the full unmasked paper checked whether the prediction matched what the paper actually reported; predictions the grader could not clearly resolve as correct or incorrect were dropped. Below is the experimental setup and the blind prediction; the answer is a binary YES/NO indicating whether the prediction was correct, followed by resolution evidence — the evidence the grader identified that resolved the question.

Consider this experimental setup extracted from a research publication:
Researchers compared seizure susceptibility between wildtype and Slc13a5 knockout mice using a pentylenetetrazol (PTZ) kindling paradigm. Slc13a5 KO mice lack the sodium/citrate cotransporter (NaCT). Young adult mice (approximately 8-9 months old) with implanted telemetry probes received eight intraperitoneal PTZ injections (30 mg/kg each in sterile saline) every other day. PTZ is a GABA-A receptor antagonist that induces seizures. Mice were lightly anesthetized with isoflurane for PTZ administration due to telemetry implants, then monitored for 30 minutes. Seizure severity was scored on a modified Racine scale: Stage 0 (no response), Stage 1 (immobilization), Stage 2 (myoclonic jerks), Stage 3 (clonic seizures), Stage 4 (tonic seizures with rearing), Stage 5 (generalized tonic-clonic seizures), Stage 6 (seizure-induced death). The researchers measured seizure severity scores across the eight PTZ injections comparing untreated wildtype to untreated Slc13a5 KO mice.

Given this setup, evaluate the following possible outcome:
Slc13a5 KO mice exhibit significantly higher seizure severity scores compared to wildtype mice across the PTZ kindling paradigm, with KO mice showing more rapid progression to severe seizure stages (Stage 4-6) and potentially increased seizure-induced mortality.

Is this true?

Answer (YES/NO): YES